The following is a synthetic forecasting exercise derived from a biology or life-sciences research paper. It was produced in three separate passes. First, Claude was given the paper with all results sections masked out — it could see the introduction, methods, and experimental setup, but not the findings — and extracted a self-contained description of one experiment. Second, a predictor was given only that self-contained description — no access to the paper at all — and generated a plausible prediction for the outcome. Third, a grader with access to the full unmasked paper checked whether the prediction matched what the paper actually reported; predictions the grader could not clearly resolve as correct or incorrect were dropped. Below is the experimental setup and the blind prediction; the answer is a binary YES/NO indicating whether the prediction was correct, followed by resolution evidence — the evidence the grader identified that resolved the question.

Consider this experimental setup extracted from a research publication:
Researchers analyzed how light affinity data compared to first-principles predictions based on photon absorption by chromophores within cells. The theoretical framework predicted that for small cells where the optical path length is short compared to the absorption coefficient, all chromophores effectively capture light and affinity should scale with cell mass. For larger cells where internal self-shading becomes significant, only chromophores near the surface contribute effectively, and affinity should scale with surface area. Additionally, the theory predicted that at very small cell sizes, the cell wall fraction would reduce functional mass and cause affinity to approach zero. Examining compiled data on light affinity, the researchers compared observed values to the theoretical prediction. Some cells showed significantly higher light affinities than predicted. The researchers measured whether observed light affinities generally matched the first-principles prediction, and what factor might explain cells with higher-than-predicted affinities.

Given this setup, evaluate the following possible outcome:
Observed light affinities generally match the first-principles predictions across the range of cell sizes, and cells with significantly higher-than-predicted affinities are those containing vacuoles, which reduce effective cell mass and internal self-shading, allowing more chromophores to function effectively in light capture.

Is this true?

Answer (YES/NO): NO